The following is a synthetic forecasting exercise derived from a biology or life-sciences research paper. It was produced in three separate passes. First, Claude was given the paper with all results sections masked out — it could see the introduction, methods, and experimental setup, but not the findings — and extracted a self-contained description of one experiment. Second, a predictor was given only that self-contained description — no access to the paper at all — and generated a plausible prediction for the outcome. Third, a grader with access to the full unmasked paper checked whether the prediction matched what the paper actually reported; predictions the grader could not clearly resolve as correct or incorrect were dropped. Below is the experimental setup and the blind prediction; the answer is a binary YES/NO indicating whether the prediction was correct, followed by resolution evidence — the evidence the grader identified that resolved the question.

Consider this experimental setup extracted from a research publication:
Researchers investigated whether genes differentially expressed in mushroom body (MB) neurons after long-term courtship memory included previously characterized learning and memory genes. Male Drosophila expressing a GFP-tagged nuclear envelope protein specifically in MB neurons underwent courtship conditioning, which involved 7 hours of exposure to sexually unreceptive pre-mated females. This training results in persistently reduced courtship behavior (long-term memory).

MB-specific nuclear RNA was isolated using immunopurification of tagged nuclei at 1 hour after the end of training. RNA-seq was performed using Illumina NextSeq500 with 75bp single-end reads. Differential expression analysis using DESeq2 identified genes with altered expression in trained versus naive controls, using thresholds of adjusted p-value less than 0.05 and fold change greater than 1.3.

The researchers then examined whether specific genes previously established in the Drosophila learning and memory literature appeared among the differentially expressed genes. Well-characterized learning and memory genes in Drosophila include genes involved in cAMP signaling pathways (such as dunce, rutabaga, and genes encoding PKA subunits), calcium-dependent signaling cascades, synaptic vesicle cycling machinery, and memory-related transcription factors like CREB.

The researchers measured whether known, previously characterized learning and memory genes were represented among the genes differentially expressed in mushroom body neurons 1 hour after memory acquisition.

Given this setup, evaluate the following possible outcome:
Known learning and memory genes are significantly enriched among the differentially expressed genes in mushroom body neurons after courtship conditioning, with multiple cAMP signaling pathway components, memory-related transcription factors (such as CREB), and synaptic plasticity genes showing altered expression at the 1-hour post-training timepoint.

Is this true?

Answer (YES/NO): YES